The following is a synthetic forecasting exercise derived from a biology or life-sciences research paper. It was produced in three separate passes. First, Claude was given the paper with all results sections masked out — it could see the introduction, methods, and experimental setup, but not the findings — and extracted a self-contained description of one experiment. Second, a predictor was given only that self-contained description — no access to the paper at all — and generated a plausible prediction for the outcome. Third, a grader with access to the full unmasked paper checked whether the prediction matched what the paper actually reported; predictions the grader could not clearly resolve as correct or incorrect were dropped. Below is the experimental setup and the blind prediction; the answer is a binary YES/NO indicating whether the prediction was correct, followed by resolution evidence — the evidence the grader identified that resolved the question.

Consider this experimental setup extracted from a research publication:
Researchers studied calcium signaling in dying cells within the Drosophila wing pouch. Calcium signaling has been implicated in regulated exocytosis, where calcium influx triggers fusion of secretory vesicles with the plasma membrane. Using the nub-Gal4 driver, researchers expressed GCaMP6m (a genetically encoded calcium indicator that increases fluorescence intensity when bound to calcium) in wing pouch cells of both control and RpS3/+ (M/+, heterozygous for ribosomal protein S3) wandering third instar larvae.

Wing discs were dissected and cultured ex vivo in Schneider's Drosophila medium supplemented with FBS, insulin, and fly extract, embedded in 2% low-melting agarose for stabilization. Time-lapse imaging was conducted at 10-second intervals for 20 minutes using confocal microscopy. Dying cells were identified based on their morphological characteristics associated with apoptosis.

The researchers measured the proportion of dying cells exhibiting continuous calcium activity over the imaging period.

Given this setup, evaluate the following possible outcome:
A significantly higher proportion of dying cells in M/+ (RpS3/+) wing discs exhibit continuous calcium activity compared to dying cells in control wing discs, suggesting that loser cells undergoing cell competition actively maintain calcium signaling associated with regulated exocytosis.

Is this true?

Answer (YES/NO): NO